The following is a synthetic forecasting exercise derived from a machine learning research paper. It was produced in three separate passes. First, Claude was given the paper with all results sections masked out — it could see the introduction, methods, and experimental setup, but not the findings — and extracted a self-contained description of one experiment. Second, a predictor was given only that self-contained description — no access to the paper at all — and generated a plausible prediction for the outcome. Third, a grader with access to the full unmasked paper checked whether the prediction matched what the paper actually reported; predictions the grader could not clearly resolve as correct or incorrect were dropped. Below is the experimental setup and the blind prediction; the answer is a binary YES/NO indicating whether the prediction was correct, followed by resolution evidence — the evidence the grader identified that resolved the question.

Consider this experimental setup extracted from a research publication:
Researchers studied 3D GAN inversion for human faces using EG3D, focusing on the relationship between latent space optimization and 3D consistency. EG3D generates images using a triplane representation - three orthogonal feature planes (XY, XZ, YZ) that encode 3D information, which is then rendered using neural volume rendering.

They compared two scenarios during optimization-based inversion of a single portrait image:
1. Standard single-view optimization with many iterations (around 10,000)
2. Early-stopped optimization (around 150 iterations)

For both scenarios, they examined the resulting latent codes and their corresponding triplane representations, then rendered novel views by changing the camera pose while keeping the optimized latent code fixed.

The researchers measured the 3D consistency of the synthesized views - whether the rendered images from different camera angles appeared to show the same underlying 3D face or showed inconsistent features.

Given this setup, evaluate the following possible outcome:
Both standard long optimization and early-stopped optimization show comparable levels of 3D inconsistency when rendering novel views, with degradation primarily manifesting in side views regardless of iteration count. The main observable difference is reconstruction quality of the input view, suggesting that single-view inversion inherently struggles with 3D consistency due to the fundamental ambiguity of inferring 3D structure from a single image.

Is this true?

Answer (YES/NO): NO